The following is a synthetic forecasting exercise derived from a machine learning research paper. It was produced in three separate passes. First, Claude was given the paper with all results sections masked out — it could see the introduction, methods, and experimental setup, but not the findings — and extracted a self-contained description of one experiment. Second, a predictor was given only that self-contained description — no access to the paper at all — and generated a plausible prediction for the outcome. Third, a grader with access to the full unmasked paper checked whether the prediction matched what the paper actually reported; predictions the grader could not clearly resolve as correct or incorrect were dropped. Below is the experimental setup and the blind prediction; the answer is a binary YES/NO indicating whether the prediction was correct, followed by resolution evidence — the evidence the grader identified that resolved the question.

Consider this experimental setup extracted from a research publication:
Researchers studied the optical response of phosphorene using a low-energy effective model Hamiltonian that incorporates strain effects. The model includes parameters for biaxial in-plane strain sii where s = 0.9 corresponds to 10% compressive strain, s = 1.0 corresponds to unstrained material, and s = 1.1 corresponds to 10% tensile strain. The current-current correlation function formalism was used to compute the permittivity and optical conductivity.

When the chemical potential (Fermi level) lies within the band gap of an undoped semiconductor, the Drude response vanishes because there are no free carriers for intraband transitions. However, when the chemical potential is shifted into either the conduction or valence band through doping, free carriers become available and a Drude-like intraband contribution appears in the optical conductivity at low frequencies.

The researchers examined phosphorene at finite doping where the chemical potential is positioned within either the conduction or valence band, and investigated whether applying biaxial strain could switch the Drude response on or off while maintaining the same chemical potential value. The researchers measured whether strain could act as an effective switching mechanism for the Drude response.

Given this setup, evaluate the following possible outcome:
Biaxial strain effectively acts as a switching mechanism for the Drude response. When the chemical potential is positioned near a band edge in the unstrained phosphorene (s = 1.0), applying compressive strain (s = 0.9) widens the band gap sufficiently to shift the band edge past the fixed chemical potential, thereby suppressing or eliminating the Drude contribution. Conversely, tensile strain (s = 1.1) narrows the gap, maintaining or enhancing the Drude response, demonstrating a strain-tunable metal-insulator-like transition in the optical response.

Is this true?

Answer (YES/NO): NO